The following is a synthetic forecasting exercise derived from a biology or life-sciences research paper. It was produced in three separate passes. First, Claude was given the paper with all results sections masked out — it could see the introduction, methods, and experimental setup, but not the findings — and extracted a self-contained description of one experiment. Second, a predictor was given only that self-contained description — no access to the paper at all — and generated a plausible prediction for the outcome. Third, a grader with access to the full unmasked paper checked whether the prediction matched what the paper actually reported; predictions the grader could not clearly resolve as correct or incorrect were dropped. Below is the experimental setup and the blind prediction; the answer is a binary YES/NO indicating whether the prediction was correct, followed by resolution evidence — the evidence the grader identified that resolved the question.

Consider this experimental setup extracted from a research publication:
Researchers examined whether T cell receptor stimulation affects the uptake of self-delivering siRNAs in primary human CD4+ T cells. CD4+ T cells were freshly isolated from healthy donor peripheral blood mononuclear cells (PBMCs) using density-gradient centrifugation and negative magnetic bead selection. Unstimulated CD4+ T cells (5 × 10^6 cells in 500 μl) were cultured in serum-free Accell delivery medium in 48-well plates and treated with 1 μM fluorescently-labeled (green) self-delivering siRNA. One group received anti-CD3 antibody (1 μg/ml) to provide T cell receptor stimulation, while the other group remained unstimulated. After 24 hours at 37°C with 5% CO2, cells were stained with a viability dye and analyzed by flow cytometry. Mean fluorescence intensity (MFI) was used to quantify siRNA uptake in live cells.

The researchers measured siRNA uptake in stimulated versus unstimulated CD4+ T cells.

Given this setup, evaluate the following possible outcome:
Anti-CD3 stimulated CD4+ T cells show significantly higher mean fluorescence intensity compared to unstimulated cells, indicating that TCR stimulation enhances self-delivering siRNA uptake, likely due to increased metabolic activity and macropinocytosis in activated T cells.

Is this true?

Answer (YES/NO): NO